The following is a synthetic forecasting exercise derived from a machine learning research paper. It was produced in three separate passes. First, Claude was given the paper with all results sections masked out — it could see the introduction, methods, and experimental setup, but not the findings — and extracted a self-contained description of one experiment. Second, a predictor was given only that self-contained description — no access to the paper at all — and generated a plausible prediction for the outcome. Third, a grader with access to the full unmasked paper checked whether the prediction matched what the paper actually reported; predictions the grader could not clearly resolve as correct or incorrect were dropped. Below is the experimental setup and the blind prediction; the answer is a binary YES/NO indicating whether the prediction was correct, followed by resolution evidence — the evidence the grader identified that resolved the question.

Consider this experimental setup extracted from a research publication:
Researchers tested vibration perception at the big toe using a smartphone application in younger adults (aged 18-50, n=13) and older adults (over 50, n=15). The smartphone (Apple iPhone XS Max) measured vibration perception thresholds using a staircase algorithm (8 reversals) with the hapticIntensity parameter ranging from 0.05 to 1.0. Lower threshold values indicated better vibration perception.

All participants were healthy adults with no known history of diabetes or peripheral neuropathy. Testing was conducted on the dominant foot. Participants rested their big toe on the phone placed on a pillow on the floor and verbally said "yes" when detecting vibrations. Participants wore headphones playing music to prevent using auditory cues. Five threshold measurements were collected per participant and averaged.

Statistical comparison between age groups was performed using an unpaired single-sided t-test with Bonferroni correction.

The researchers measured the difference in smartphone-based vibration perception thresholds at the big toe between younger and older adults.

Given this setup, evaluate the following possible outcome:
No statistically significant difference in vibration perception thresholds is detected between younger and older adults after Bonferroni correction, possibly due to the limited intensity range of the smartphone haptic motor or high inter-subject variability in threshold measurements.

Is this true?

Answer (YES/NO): NO